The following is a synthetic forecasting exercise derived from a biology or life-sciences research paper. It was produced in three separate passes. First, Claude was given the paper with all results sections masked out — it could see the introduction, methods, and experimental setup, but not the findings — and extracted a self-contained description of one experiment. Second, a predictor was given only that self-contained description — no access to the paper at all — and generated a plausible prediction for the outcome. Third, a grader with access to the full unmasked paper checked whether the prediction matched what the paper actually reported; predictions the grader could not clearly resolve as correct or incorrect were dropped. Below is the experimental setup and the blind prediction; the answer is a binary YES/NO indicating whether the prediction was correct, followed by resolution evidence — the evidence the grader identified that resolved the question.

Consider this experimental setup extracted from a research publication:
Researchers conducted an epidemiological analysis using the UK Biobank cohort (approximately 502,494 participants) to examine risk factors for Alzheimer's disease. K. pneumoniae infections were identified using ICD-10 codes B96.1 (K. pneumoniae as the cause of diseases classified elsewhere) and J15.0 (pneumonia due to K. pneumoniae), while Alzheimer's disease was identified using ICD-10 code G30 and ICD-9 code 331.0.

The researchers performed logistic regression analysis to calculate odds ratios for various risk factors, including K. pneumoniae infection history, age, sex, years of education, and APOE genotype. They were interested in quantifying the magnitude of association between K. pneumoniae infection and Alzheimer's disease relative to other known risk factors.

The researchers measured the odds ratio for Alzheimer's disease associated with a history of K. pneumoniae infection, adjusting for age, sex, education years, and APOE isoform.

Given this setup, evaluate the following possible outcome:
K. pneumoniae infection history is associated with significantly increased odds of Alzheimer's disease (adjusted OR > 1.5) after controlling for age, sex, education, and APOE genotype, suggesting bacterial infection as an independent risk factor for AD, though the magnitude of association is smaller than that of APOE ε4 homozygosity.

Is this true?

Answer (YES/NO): YES